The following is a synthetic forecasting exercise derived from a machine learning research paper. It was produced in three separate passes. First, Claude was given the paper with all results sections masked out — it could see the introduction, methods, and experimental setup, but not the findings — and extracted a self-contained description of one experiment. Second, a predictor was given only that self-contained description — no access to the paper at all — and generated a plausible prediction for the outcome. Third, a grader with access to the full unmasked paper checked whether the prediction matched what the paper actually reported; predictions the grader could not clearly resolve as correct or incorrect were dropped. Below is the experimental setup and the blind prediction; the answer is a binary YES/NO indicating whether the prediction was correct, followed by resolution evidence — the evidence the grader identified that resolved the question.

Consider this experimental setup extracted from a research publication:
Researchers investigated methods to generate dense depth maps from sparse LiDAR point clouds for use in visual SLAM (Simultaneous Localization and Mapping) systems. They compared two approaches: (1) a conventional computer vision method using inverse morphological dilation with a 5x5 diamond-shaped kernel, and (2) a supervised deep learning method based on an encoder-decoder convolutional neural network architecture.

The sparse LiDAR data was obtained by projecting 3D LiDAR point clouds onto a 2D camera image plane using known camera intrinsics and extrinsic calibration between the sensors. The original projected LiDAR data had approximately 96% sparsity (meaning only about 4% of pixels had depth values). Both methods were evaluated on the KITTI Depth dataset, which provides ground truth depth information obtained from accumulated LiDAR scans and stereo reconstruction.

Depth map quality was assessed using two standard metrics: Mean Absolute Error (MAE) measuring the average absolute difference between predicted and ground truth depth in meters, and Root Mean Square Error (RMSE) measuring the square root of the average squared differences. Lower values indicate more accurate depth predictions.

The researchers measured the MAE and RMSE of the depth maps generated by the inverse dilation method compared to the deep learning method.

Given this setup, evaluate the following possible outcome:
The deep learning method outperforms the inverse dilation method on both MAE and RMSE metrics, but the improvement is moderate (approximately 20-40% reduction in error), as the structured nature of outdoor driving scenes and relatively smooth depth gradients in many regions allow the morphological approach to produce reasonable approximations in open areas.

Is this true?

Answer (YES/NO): NO